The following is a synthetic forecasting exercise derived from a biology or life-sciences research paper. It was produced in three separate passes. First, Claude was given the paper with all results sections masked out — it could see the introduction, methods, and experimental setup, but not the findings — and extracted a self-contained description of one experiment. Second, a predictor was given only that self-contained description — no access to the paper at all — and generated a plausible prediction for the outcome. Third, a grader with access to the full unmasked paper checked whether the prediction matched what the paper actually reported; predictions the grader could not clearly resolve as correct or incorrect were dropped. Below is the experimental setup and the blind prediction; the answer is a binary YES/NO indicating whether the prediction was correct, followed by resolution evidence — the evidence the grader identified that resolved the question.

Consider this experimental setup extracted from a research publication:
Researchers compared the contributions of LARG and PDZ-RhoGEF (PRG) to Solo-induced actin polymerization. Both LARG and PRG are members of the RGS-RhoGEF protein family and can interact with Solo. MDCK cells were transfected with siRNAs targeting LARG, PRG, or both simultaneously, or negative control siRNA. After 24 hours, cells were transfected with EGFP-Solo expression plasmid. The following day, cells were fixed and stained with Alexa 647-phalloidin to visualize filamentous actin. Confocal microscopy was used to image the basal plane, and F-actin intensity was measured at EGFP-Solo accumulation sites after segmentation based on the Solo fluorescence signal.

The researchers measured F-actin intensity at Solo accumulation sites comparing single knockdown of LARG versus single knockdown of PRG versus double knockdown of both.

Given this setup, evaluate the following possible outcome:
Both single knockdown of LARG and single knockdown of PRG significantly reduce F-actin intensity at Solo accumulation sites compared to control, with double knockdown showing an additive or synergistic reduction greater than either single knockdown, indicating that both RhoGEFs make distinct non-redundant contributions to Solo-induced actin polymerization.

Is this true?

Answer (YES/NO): NO